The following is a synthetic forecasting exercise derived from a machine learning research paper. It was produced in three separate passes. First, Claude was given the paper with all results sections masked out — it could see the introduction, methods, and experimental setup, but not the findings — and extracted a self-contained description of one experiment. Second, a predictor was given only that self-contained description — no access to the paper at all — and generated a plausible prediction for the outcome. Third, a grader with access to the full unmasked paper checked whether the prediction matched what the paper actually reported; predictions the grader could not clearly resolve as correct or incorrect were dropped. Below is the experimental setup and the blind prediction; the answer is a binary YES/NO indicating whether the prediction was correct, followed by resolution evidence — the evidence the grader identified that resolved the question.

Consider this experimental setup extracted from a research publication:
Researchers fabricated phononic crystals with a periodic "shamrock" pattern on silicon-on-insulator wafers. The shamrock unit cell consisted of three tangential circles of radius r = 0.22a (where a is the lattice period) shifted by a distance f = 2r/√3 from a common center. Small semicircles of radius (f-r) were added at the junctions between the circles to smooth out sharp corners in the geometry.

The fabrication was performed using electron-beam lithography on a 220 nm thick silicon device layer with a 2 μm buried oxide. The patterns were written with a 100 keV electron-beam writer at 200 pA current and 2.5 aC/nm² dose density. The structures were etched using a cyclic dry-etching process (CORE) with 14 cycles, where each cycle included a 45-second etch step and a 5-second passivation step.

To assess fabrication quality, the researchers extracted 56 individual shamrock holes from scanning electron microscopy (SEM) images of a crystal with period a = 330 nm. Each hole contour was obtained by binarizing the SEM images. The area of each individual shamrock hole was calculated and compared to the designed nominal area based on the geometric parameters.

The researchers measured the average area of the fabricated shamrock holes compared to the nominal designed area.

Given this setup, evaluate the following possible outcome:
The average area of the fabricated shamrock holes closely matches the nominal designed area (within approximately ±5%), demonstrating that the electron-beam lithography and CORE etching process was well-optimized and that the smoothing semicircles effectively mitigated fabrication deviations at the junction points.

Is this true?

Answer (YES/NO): NO